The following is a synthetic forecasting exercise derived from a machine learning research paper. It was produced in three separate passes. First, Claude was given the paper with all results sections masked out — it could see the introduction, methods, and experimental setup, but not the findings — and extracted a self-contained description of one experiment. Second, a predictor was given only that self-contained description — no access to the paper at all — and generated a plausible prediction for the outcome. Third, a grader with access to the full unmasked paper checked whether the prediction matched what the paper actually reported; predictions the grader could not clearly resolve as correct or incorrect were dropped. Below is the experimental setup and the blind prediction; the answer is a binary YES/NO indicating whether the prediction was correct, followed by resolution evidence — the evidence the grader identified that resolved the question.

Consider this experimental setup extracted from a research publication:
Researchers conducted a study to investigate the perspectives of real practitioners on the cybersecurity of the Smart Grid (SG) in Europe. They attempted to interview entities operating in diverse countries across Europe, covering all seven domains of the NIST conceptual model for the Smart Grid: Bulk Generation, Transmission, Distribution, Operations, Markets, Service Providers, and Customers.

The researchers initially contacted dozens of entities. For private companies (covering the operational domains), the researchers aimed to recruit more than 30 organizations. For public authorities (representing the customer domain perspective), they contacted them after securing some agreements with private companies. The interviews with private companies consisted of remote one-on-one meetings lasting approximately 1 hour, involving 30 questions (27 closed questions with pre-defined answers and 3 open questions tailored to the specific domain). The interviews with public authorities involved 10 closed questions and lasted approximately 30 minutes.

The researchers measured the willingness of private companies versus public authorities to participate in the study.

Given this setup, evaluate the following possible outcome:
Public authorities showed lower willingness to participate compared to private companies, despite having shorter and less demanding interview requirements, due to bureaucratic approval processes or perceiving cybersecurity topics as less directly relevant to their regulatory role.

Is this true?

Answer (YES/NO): NO